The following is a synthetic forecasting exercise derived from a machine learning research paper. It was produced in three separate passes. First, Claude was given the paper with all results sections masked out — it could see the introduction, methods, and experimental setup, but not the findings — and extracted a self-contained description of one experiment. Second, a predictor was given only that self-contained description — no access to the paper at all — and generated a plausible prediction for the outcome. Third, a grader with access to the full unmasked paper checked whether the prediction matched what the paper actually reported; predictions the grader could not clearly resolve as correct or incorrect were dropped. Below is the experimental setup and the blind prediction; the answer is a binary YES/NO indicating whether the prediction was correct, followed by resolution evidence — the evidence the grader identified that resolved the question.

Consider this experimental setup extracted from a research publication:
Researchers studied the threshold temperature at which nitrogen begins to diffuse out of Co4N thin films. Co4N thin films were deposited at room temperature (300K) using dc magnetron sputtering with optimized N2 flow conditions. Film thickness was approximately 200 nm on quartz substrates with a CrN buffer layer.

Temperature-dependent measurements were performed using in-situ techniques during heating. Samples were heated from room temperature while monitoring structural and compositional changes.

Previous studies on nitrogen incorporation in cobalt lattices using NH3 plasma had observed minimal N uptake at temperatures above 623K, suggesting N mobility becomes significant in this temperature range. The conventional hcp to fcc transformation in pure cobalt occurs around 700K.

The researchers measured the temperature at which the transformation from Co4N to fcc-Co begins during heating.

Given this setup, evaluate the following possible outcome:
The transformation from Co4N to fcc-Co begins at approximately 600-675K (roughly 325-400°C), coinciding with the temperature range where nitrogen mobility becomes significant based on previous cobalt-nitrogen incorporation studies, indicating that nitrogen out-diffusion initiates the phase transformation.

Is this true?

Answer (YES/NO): NO